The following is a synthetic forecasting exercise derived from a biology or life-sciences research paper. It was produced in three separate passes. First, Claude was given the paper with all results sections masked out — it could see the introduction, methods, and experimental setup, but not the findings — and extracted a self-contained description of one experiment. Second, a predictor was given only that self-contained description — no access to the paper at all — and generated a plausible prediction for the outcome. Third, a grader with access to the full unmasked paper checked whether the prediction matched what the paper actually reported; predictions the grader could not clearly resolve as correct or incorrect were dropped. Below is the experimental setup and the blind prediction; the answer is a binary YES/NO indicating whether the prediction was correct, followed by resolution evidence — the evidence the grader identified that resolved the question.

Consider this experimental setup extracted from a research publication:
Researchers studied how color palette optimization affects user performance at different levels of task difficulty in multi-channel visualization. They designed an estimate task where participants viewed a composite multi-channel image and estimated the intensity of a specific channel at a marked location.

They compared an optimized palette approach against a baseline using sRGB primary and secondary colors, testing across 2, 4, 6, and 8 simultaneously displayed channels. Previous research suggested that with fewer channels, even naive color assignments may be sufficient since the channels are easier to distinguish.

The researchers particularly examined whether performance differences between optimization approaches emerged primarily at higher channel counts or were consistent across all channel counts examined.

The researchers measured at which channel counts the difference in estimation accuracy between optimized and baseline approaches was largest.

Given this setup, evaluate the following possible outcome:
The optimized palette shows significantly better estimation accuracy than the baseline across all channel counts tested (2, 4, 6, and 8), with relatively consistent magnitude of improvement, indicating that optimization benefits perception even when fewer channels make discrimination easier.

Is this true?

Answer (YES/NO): NO